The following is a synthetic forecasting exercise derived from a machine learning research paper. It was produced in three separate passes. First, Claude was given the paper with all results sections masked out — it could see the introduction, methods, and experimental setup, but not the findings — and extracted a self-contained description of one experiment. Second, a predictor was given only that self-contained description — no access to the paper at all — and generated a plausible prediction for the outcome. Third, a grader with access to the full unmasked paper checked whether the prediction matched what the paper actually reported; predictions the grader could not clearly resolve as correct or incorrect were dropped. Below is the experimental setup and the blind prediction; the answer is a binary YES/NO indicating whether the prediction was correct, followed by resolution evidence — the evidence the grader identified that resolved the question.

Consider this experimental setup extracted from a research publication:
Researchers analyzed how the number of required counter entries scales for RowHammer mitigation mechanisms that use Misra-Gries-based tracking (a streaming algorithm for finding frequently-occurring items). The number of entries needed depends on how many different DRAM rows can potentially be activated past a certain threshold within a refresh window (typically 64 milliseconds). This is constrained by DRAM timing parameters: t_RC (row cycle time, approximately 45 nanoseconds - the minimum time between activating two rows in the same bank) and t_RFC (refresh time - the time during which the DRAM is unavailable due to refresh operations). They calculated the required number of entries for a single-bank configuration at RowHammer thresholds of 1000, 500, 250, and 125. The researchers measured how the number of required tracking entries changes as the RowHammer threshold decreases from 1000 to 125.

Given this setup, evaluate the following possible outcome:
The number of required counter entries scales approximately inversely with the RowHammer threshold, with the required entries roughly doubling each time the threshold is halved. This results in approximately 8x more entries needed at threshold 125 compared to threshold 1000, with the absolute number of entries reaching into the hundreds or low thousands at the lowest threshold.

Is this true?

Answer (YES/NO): NO